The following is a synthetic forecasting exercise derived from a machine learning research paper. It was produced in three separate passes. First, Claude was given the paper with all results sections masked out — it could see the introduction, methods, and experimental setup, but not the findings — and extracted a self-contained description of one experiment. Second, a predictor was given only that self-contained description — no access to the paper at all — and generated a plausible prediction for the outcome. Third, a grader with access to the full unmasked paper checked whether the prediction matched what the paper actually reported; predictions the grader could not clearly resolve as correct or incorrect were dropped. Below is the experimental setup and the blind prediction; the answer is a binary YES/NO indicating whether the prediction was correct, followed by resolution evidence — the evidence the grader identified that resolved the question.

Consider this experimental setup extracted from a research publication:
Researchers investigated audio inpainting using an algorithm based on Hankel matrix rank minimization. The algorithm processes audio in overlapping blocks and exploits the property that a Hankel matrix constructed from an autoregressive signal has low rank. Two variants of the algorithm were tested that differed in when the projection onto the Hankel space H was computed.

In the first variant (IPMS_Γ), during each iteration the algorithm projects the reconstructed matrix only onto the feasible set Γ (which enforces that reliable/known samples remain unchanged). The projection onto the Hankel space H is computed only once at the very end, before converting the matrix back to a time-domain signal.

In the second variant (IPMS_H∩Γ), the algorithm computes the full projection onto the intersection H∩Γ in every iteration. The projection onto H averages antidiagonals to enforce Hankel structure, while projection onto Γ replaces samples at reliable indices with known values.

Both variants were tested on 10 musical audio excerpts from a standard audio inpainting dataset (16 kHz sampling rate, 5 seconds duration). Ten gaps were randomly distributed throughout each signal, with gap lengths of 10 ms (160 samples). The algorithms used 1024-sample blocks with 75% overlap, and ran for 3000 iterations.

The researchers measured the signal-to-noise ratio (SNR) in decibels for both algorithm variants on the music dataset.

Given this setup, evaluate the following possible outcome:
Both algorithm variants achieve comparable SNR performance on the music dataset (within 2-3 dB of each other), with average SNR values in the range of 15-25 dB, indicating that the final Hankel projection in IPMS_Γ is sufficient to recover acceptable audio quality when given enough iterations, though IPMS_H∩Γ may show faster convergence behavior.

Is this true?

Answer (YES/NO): NO